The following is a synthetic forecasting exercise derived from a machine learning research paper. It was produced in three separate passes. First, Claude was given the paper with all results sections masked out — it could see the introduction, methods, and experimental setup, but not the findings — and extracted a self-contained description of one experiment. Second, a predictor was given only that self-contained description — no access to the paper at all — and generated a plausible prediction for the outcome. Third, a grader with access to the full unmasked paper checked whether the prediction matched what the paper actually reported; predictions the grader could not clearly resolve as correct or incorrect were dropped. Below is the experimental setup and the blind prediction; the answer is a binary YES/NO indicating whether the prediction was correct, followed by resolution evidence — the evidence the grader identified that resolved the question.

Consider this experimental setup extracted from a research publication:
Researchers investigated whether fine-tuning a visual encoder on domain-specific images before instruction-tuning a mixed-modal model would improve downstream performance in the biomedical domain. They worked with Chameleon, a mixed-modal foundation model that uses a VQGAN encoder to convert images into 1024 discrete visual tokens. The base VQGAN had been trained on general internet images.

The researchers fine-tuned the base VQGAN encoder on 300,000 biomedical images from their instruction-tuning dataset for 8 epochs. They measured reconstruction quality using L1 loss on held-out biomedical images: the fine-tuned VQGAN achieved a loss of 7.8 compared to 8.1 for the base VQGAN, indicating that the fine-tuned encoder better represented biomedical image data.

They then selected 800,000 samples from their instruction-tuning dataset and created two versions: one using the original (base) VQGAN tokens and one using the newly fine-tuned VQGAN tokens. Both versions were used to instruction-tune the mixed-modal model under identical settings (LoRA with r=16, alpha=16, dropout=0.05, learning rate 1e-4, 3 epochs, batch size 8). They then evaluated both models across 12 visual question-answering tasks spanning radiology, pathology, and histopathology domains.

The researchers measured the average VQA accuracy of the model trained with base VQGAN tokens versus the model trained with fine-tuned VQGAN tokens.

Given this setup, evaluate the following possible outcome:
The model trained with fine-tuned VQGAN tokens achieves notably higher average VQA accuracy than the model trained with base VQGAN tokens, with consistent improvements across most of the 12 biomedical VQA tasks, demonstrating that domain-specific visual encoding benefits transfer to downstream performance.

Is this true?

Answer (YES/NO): NO